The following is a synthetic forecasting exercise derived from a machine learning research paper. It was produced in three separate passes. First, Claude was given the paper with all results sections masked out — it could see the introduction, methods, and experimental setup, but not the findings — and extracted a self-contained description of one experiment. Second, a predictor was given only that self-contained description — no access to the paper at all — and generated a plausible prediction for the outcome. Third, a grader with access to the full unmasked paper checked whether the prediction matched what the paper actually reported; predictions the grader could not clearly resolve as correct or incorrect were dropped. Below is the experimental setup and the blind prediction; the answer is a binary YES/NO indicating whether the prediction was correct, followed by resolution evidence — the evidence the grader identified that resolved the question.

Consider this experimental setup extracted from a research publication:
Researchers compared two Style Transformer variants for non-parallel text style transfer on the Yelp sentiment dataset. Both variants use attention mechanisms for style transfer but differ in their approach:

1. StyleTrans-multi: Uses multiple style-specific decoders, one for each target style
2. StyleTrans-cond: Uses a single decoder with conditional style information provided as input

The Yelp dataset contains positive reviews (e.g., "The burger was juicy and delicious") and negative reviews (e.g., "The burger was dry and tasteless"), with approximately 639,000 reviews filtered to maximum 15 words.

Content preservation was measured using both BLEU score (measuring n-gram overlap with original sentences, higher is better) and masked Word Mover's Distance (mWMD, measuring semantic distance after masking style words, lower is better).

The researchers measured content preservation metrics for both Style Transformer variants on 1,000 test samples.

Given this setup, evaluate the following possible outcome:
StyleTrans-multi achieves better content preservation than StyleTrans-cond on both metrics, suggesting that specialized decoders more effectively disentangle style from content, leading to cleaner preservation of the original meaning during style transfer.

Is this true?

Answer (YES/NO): YES